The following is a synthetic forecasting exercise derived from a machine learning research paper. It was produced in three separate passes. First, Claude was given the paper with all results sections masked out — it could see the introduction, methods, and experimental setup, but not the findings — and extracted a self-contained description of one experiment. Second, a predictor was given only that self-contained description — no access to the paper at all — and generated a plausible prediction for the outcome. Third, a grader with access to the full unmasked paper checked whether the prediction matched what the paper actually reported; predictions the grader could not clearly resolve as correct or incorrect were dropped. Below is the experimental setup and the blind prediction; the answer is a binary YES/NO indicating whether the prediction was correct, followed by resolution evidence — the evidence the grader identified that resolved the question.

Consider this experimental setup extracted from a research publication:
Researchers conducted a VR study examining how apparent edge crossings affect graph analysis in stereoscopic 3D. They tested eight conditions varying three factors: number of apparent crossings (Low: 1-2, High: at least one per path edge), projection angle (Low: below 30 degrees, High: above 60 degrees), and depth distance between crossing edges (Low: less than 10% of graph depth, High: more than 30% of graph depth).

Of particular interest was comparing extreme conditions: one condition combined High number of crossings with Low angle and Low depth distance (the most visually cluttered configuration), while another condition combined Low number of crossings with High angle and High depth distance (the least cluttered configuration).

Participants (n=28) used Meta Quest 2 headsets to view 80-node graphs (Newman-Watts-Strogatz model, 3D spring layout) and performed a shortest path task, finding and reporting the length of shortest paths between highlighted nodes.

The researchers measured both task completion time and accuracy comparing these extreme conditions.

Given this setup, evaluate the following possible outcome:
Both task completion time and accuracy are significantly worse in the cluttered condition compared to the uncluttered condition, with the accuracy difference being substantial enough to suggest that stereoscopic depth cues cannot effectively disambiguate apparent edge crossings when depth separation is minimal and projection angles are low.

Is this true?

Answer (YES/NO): NO